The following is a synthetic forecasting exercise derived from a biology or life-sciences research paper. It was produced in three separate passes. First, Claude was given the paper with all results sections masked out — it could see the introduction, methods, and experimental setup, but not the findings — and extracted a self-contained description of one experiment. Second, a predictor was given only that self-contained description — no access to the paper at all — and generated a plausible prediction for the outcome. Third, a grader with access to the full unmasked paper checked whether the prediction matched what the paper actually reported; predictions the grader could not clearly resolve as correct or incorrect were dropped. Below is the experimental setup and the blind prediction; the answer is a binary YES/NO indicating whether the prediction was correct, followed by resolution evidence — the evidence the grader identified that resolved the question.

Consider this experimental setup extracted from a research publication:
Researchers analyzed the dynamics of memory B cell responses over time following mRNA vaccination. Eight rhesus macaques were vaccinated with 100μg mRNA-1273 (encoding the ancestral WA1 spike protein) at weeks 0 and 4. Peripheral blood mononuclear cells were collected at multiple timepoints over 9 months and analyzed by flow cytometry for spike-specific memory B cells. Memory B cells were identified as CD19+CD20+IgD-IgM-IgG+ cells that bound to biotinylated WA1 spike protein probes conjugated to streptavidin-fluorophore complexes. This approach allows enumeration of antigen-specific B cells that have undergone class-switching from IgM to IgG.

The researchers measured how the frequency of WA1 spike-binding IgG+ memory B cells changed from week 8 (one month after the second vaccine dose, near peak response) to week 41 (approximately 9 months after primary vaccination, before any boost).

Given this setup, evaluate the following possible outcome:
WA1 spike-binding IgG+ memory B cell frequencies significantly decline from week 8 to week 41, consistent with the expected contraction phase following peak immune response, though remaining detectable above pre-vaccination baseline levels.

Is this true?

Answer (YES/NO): YES